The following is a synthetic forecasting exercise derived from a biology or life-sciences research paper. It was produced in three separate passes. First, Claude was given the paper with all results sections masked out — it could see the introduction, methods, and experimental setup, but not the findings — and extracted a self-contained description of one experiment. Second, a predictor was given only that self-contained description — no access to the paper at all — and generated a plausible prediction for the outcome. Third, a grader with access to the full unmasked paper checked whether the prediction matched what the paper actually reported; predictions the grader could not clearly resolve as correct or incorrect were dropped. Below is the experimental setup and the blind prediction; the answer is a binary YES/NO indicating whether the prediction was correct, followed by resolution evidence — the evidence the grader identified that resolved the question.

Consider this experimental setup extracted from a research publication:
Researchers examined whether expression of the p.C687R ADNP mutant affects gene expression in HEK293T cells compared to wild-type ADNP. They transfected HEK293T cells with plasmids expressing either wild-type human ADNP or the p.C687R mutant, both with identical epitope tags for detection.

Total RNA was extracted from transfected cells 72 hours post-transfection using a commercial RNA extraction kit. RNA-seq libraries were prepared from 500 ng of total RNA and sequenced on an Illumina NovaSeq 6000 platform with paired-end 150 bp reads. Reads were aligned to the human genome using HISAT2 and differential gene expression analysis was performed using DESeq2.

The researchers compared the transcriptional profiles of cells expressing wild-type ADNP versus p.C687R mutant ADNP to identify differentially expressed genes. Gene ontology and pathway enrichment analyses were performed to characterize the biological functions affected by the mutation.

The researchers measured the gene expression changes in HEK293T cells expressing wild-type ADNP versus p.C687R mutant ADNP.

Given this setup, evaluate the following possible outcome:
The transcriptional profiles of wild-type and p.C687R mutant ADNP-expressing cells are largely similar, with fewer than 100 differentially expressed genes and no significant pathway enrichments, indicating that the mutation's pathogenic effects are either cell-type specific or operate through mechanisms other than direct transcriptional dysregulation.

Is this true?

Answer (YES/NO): NO